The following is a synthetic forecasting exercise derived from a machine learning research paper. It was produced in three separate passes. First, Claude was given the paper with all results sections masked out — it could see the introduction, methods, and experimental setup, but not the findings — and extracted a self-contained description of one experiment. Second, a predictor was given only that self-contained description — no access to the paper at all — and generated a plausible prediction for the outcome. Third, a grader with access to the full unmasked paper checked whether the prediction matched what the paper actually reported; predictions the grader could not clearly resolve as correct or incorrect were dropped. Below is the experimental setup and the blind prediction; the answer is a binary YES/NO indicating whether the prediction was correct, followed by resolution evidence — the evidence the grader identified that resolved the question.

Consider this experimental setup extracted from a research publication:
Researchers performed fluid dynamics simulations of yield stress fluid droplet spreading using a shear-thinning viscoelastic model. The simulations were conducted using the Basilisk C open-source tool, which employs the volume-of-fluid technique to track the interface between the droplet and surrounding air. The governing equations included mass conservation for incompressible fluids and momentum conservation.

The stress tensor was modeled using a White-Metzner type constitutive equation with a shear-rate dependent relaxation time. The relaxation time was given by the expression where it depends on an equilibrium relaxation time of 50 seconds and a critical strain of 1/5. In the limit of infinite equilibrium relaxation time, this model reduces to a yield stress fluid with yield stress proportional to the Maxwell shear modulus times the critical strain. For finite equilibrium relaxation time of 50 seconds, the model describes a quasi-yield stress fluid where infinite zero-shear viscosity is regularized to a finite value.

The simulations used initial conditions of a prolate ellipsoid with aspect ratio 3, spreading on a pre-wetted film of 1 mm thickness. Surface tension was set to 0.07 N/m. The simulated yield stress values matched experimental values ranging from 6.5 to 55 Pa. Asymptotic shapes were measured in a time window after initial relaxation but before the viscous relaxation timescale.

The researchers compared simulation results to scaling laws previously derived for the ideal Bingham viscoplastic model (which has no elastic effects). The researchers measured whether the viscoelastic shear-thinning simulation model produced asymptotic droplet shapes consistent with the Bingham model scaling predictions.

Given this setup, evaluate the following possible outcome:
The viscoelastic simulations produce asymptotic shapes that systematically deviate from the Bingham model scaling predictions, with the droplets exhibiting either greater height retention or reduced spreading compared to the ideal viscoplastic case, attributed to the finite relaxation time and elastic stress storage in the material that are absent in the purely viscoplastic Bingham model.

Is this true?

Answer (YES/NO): NO